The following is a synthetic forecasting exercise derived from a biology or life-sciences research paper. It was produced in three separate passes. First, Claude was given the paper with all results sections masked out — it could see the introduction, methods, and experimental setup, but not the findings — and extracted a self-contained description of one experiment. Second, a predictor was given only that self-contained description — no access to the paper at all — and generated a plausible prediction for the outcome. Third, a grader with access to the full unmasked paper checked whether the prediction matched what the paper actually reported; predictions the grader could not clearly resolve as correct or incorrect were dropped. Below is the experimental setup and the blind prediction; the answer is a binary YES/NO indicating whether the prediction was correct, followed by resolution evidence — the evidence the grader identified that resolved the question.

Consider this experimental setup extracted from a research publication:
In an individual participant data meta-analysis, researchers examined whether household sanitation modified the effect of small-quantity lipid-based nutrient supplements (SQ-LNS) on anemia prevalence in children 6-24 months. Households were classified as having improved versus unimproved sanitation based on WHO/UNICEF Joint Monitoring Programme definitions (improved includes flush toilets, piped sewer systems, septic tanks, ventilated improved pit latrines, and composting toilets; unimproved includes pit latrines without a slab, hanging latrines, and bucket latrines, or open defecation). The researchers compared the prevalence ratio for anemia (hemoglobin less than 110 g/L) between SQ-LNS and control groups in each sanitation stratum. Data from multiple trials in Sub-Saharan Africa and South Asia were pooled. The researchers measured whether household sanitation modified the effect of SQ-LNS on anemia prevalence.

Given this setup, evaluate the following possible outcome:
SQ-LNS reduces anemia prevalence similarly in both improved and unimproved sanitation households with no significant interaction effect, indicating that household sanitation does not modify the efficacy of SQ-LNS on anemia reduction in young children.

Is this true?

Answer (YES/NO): NO